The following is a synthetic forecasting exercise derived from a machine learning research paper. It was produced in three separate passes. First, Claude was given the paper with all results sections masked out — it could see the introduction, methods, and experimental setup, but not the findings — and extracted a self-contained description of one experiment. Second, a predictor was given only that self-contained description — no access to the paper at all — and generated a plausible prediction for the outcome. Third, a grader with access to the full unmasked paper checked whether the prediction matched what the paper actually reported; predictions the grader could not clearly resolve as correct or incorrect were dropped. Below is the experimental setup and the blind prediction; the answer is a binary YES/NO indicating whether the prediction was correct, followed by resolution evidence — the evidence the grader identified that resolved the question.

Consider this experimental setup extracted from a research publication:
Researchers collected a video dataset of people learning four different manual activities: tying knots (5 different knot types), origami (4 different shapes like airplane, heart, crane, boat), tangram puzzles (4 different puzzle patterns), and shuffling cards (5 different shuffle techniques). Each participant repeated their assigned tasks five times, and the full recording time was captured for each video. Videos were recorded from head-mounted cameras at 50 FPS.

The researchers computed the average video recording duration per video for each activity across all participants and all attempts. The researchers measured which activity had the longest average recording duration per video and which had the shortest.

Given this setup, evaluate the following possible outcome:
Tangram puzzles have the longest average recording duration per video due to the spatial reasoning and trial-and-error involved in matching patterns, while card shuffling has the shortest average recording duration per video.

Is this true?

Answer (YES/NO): NO